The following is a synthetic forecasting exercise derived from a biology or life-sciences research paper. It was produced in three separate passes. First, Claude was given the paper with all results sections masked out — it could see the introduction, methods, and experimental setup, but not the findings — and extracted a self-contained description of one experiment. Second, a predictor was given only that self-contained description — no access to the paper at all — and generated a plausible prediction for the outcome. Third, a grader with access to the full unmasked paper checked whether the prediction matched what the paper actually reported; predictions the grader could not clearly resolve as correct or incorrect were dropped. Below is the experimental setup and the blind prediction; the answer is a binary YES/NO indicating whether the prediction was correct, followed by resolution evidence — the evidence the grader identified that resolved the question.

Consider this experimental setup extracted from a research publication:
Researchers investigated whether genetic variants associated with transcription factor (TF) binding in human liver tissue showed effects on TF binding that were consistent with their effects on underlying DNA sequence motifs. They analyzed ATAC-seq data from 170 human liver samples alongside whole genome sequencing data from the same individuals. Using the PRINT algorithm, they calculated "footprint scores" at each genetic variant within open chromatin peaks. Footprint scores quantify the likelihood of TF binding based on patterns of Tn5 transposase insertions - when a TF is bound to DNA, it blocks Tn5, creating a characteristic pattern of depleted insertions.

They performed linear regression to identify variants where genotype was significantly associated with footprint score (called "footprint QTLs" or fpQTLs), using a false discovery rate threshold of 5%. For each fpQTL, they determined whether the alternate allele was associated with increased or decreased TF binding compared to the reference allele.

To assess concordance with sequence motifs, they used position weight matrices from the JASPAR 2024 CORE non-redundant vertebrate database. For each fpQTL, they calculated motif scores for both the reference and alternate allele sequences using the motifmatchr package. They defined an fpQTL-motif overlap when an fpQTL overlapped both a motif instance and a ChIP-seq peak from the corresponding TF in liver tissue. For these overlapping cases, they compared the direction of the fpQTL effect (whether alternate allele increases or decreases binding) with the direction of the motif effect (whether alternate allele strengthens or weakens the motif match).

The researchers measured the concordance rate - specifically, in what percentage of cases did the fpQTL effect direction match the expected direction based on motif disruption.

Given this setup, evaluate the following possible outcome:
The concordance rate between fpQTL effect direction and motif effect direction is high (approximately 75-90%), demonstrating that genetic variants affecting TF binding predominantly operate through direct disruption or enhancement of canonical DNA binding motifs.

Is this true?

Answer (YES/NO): YES